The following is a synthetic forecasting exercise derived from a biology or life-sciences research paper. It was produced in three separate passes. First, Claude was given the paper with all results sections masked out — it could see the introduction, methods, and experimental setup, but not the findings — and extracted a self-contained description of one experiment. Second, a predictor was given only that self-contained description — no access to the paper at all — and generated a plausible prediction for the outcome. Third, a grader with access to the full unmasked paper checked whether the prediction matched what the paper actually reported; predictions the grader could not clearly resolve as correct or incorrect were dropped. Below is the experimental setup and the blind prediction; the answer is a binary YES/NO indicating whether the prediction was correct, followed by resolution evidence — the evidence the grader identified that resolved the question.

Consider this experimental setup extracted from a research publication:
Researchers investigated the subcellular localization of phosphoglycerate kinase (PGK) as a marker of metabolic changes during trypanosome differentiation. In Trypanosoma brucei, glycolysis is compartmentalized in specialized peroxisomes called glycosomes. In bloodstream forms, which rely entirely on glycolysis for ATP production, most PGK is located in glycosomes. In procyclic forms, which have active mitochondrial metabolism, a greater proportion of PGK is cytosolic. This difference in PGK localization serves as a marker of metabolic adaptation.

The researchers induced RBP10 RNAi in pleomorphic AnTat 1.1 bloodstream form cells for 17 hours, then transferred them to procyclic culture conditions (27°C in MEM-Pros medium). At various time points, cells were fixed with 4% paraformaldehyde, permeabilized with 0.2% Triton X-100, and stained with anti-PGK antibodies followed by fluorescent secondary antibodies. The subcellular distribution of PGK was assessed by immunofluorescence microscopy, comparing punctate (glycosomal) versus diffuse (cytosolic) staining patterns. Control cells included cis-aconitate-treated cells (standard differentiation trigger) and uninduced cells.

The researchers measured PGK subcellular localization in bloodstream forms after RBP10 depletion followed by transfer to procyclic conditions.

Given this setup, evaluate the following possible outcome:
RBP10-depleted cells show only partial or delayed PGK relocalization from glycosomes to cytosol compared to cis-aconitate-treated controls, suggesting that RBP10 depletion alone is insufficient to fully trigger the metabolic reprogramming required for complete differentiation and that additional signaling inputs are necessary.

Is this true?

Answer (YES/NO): NO